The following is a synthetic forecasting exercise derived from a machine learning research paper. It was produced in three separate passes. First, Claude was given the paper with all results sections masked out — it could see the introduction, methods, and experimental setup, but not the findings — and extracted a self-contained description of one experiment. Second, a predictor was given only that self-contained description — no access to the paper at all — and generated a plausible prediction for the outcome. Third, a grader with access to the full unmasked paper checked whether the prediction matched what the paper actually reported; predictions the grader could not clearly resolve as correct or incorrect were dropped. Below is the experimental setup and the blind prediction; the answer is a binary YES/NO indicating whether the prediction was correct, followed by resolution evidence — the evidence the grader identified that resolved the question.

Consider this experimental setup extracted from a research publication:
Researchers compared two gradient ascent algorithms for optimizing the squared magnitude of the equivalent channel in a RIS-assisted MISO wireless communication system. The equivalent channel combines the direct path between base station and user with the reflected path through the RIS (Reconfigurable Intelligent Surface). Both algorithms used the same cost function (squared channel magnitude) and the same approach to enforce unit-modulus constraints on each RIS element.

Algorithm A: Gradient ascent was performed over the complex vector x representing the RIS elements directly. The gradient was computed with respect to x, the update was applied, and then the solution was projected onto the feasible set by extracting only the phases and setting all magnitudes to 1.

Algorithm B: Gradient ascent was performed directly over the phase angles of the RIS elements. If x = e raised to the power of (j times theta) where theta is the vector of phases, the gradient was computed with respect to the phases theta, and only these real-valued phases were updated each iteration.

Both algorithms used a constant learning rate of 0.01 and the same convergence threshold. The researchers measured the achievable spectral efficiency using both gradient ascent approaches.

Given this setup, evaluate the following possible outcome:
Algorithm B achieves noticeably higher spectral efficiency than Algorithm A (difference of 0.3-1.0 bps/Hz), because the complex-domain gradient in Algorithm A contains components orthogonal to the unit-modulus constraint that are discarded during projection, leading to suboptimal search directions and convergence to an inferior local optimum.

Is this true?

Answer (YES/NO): NO